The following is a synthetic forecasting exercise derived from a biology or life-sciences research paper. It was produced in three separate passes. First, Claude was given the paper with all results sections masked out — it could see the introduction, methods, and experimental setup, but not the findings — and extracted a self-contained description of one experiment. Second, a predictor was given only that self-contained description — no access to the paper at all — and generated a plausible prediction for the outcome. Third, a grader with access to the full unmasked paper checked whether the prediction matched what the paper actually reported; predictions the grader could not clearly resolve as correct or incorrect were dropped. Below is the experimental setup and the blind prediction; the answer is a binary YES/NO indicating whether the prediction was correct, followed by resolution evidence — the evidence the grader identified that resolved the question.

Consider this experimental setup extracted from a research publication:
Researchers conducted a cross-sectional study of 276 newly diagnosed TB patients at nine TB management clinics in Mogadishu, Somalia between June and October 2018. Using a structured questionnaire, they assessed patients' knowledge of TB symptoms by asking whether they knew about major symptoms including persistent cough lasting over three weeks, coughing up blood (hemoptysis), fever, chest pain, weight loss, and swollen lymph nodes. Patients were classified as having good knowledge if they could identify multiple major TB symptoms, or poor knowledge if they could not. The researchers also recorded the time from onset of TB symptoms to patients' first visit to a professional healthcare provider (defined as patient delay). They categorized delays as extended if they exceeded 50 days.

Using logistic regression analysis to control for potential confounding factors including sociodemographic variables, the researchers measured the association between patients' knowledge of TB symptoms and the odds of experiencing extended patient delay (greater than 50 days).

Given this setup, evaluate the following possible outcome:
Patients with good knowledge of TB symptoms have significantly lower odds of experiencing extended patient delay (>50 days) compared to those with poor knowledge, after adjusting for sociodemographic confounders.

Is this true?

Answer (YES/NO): YES